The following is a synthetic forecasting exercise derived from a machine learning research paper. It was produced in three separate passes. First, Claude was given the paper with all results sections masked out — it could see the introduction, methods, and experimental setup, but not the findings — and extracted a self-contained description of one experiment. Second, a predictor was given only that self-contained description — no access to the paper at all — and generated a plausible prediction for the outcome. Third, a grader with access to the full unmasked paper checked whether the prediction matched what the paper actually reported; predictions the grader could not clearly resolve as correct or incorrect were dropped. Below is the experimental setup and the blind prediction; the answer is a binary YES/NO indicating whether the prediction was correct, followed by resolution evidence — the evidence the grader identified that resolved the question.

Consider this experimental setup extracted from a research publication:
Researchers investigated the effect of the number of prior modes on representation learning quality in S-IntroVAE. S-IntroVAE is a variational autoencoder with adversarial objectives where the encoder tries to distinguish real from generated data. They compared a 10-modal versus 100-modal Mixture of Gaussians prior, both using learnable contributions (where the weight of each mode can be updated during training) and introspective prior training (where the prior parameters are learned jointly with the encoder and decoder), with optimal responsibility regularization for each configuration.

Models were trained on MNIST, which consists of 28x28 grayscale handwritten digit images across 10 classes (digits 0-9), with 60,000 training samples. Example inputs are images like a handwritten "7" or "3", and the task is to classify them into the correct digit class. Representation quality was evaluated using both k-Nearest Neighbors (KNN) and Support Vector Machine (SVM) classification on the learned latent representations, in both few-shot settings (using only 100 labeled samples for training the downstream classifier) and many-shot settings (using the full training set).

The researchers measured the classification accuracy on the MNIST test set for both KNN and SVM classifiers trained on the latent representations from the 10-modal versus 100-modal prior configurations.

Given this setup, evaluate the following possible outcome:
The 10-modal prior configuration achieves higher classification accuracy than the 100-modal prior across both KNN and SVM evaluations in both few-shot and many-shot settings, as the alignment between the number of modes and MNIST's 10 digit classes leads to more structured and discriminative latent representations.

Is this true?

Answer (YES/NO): NO